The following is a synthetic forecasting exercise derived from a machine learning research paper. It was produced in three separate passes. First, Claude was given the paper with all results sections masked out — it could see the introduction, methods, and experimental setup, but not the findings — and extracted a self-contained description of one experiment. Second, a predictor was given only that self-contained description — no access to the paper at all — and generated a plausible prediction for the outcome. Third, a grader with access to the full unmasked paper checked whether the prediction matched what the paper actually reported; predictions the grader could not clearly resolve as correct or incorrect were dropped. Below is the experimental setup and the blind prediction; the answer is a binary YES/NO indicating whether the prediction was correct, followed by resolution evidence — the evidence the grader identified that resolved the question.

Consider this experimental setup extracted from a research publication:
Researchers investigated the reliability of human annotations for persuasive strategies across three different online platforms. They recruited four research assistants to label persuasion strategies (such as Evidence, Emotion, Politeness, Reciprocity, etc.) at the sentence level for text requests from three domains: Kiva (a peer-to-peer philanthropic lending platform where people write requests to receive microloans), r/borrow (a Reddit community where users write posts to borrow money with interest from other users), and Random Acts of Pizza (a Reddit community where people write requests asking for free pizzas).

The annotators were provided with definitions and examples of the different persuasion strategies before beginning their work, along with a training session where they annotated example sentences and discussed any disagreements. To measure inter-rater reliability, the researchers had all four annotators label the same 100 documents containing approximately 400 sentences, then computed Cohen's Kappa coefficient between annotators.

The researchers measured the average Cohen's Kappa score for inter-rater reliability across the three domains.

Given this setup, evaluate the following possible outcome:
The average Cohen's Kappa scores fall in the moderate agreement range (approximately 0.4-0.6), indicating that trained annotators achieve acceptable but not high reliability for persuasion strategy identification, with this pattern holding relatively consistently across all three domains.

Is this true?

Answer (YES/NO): NO